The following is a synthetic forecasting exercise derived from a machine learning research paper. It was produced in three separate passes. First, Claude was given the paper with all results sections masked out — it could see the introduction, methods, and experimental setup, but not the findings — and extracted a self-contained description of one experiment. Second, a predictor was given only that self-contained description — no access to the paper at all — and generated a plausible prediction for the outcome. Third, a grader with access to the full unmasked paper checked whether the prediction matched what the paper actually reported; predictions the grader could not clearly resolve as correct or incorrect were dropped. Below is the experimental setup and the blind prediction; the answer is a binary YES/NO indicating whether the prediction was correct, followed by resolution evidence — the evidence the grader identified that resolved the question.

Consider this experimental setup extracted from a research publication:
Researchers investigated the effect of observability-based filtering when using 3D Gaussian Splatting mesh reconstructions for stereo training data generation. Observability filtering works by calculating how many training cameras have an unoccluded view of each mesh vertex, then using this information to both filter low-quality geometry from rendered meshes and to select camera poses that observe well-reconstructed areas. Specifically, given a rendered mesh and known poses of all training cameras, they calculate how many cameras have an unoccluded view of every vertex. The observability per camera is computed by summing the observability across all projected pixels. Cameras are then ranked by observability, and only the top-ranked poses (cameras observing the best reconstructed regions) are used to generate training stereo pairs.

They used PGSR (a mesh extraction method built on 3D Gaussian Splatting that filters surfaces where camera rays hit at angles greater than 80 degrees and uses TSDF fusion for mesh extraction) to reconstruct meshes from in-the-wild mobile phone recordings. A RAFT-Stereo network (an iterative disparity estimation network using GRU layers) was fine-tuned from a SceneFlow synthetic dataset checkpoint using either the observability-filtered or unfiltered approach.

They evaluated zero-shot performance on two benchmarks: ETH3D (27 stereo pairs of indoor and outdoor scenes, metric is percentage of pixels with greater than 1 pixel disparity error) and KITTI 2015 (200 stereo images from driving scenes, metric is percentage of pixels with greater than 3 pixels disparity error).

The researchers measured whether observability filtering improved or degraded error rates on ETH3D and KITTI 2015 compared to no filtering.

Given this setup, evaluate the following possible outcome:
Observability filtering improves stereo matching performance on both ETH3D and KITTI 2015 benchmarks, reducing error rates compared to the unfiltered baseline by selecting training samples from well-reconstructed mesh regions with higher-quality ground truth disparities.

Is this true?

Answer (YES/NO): NO